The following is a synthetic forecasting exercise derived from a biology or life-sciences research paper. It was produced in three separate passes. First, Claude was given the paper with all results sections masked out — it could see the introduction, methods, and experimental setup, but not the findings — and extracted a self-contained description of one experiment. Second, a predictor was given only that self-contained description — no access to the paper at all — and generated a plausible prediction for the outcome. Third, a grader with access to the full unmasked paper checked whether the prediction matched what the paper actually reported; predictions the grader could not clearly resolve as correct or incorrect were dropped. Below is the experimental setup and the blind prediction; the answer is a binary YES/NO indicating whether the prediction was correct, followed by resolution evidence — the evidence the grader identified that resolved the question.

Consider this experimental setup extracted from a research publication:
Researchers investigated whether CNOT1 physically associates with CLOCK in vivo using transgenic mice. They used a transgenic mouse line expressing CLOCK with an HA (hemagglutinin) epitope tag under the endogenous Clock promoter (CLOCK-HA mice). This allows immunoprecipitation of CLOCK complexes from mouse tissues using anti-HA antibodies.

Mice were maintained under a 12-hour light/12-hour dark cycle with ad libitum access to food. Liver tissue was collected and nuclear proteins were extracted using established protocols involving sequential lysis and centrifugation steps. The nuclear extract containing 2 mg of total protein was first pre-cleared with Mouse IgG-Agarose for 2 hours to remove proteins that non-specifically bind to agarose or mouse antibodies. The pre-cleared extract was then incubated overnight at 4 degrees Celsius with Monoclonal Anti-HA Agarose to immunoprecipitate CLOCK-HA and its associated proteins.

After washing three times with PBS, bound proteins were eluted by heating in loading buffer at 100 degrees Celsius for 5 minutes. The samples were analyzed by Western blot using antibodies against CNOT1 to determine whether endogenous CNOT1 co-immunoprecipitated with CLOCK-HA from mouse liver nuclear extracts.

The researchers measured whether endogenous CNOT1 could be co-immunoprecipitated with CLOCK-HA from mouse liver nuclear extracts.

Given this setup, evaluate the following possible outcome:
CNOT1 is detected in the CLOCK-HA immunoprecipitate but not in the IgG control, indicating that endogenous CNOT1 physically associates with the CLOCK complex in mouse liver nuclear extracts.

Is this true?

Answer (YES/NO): YES